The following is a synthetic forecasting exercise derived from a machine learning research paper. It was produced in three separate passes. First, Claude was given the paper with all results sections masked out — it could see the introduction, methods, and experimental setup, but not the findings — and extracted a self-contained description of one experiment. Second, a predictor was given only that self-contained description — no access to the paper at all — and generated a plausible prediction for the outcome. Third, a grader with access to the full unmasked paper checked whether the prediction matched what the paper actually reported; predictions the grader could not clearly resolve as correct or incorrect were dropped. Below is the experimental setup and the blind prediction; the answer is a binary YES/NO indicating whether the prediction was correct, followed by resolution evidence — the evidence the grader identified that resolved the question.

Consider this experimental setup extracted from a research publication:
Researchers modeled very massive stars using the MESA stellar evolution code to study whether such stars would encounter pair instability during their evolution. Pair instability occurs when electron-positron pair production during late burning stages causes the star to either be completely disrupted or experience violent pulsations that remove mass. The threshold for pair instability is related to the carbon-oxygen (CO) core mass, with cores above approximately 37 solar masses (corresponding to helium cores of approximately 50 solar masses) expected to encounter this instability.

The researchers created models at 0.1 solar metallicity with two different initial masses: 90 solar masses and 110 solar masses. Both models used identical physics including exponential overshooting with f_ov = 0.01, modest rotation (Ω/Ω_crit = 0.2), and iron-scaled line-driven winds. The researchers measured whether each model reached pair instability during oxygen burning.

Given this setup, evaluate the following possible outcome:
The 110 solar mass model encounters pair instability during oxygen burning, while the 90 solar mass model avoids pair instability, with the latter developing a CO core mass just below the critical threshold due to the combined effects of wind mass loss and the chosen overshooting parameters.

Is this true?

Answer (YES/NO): YES